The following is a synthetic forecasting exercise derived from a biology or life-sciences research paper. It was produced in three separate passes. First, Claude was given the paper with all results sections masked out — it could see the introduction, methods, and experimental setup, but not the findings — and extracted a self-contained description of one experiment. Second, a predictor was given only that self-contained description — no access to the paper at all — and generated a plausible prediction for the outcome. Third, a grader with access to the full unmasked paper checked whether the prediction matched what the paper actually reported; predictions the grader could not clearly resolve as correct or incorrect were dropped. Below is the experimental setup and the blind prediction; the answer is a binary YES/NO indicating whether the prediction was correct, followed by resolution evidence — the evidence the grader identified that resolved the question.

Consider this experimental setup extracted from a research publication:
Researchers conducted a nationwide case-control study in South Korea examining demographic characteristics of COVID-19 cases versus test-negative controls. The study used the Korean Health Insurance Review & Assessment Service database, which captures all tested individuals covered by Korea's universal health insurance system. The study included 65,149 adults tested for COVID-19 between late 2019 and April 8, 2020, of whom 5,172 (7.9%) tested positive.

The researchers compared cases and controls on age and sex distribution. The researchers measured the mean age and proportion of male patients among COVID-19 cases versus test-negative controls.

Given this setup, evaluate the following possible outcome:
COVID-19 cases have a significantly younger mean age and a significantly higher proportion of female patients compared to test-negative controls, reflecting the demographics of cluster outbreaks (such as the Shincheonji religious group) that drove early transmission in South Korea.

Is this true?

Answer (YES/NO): YES